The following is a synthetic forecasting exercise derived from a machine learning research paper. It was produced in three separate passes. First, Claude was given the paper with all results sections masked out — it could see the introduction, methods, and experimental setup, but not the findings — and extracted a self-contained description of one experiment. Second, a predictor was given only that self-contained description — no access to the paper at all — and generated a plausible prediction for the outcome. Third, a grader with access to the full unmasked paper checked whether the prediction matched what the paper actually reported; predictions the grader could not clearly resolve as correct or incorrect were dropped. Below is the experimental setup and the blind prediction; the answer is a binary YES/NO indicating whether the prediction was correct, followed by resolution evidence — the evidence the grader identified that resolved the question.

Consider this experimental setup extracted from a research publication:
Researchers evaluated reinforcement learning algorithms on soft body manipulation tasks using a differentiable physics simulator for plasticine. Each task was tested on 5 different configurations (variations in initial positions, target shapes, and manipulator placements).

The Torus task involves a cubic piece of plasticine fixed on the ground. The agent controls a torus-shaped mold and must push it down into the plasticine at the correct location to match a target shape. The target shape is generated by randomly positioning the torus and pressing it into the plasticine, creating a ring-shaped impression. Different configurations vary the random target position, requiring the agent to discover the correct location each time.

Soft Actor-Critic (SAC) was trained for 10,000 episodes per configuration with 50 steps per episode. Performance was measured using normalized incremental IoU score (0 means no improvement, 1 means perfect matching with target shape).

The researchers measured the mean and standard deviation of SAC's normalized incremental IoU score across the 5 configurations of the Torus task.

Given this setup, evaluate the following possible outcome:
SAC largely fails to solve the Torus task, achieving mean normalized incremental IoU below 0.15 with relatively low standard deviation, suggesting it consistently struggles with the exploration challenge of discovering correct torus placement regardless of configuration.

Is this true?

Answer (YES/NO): NO